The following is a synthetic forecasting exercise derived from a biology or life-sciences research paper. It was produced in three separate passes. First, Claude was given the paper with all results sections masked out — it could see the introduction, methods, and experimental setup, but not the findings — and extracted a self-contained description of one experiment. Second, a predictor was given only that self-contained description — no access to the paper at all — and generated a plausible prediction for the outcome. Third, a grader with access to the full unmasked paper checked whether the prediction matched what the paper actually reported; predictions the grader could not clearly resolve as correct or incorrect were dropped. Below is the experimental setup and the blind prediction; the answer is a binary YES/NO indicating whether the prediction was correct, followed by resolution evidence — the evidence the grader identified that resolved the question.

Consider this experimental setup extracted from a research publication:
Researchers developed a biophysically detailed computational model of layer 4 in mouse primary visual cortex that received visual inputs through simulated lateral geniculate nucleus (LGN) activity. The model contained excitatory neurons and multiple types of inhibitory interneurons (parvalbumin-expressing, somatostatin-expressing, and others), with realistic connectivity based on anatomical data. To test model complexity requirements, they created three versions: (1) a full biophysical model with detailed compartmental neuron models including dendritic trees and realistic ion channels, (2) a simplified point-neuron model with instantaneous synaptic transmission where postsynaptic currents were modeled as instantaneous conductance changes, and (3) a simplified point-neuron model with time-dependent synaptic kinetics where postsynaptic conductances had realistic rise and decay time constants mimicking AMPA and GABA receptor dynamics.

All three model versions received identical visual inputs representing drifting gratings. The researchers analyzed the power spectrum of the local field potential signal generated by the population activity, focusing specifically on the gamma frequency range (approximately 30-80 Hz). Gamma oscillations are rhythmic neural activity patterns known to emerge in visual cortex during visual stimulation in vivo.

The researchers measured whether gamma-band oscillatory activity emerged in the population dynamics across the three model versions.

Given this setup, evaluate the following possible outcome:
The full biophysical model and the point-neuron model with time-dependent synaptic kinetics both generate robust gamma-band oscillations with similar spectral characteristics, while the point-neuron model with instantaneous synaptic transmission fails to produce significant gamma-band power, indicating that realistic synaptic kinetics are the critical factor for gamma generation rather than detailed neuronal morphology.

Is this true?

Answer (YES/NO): YES